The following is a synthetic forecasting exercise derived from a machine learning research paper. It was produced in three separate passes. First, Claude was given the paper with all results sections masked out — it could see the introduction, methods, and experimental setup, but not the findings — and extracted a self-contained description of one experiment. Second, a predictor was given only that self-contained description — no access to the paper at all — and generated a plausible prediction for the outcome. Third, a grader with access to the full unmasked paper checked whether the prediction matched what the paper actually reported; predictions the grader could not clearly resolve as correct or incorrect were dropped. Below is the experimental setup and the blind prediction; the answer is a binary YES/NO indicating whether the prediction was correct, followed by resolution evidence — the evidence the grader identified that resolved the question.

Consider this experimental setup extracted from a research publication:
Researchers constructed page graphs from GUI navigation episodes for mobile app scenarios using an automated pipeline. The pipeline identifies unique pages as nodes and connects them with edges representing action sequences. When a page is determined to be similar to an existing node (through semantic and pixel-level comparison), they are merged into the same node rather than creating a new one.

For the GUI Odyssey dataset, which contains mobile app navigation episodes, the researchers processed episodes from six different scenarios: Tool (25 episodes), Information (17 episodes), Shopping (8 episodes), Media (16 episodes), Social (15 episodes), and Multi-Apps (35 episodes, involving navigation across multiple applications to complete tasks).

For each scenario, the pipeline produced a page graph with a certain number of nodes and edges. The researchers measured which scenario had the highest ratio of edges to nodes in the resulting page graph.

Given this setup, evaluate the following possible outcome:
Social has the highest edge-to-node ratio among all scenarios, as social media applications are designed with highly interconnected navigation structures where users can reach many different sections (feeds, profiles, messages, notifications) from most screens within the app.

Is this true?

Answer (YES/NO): NO